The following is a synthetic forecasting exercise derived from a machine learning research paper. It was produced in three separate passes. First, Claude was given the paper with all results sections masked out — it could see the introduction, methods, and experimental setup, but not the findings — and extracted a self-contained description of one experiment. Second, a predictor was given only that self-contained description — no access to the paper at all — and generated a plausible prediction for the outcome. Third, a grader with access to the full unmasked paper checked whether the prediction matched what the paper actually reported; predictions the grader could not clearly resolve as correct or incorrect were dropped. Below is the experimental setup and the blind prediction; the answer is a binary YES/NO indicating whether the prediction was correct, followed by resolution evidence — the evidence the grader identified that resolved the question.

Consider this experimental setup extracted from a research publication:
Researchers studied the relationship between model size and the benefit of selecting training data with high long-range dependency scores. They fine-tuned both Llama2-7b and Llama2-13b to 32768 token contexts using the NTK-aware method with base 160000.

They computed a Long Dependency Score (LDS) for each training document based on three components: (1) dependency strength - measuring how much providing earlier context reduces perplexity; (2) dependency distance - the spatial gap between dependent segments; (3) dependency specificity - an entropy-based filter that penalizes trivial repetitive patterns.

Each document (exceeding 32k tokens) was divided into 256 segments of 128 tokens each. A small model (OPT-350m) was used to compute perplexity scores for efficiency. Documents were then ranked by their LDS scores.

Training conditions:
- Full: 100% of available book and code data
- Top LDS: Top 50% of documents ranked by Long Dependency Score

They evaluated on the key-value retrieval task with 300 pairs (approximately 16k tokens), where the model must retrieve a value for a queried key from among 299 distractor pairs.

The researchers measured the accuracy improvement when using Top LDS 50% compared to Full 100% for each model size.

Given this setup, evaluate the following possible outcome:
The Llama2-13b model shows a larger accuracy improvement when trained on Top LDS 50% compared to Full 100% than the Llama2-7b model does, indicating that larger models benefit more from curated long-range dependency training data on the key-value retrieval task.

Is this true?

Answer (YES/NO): NO